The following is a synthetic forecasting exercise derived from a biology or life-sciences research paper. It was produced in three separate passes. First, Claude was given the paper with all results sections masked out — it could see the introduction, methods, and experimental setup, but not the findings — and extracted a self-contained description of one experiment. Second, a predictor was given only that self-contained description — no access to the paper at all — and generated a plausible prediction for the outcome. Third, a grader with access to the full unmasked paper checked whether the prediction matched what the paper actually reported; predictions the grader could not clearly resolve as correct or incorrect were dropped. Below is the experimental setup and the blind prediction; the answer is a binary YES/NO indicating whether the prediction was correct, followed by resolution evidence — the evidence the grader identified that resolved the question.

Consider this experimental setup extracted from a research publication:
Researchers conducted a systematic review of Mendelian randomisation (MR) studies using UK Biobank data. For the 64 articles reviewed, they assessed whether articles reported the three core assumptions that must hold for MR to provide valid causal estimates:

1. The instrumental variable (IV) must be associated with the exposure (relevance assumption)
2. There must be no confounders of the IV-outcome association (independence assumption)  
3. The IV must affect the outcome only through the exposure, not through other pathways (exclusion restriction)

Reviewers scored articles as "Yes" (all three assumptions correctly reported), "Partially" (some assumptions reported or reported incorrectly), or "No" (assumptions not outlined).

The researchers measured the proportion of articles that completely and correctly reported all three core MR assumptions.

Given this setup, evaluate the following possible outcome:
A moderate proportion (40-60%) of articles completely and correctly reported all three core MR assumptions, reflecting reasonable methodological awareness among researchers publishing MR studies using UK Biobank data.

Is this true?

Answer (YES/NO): NO